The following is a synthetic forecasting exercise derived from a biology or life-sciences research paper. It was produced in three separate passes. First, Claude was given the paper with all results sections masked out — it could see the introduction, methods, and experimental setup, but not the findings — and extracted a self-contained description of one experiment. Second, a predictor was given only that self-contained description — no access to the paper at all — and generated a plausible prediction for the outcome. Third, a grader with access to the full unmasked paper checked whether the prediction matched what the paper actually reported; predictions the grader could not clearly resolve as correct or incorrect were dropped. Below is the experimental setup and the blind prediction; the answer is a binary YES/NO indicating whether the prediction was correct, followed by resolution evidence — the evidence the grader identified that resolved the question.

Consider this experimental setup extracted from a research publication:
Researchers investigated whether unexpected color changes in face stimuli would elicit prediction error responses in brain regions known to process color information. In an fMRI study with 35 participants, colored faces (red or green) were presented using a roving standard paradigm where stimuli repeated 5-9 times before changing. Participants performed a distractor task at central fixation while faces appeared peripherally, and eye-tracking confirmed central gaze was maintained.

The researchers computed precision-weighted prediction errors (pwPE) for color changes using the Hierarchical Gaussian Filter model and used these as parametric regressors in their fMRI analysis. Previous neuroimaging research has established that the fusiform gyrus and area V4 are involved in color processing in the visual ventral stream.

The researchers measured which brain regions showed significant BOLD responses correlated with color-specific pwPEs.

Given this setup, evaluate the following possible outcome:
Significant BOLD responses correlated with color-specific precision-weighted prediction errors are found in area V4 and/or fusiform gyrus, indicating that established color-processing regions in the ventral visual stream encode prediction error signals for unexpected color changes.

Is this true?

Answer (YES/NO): YES